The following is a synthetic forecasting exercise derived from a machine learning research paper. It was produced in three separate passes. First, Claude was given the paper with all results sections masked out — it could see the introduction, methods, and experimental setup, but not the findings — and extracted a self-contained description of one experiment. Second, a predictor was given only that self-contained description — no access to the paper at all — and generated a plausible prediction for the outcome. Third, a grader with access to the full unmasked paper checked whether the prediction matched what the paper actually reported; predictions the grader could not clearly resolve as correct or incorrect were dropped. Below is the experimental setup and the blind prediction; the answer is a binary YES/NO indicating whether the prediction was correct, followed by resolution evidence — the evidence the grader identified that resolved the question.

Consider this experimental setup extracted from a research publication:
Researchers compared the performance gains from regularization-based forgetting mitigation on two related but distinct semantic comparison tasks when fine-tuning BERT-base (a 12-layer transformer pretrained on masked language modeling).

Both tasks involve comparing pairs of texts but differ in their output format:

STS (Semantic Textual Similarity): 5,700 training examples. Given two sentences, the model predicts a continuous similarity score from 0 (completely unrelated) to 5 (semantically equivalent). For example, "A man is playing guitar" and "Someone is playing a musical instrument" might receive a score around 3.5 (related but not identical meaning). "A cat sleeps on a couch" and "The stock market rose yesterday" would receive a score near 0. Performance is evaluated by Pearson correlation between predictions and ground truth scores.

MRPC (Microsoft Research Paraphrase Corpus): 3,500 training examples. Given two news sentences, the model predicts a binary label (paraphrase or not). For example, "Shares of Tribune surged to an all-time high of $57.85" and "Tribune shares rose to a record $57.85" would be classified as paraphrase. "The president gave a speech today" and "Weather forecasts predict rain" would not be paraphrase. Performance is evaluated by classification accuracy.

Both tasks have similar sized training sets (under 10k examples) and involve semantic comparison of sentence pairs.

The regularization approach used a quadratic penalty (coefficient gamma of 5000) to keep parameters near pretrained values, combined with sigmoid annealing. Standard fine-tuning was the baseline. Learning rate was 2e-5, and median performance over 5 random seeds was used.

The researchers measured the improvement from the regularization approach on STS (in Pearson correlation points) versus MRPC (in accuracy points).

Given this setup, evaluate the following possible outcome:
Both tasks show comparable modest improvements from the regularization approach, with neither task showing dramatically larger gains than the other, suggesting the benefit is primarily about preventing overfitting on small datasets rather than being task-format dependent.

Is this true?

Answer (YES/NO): NO